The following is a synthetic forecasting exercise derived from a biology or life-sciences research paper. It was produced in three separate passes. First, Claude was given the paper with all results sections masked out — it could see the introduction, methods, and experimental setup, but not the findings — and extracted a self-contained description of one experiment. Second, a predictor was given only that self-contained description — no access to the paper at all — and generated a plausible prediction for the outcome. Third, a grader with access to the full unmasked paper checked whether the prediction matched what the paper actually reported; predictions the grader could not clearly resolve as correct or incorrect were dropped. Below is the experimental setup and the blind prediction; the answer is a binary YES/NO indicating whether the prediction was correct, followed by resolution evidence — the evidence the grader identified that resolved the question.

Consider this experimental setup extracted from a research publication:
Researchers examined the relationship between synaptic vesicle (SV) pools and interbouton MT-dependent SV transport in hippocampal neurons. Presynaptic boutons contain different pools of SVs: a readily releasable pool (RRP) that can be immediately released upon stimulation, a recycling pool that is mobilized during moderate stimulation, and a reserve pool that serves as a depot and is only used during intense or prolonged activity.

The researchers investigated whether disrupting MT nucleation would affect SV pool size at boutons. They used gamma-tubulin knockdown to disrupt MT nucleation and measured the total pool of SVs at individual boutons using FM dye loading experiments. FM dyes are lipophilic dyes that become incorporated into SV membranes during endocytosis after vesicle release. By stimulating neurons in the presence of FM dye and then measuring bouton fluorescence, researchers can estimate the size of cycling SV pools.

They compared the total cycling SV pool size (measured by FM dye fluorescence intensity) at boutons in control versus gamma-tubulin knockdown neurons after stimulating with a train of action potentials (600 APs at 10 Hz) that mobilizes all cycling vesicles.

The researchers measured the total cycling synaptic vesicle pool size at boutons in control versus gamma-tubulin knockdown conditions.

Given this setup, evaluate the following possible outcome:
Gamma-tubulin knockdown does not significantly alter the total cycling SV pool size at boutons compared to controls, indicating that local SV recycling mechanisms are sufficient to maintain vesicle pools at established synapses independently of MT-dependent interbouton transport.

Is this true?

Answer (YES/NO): YES